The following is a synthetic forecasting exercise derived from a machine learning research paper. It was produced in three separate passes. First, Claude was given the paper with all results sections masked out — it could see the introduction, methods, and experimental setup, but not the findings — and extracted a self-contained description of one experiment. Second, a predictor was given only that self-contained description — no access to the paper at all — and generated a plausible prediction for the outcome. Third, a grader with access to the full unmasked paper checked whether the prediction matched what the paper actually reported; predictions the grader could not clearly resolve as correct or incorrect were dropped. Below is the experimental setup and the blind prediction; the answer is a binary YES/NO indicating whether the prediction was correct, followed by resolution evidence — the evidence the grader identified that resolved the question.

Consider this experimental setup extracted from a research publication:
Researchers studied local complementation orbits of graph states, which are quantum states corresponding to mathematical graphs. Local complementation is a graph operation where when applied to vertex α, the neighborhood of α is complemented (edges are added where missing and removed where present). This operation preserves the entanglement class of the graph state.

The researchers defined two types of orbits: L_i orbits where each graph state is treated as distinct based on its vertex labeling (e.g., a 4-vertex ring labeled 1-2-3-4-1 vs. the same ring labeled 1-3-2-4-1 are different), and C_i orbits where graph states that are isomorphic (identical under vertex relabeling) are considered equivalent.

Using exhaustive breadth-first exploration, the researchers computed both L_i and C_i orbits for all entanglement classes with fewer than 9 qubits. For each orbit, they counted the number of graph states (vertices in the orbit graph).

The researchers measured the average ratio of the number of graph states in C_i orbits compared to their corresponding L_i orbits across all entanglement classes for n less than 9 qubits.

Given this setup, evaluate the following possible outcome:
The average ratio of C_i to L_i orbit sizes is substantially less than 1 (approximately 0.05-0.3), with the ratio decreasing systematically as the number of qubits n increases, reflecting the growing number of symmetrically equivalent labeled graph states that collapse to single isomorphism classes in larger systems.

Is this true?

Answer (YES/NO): NO